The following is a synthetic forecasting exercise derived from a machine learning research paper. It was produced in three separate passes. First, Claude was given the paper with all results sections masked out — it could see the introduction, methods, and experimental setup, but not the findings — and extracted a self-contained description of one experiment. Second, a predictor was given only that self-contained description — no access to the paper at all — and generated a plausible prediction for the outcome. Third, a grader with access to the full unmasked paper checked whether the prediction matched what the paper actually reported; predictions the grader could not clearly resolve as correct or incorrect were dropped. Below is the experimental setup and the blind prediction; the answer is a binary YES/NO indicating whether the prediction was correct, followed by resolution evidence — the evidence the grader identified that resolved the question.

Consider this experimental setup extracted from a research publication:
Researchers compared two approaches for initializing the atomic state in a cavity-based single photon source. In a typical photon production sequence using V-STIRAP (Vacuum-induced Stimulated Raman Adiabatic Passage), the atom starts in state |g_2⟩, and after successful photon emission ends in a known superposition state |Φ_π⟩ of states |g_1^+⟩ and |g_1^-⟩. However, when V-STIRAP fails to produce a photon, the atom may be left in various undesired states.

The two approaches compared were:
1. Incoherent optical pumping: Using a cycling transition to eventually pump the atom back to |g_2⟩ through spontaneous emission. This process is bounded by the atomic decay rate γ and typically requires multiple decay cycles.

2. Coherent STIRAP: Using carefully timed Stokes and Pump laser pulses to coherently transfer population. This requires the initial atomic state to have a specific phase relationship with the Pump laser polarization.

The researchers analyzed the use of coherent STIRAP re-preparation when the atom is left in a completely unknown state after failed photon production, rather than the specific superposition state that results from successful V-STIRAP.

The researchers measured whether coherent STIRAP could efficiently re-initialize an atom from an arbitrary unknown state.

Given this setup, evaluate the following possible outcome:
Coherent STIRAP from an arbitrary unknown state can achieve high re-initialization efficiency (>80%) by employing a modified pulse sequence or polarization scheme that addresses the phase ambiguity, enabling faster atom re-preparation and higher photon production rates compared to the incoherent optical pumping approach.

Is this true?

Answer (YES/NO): NO